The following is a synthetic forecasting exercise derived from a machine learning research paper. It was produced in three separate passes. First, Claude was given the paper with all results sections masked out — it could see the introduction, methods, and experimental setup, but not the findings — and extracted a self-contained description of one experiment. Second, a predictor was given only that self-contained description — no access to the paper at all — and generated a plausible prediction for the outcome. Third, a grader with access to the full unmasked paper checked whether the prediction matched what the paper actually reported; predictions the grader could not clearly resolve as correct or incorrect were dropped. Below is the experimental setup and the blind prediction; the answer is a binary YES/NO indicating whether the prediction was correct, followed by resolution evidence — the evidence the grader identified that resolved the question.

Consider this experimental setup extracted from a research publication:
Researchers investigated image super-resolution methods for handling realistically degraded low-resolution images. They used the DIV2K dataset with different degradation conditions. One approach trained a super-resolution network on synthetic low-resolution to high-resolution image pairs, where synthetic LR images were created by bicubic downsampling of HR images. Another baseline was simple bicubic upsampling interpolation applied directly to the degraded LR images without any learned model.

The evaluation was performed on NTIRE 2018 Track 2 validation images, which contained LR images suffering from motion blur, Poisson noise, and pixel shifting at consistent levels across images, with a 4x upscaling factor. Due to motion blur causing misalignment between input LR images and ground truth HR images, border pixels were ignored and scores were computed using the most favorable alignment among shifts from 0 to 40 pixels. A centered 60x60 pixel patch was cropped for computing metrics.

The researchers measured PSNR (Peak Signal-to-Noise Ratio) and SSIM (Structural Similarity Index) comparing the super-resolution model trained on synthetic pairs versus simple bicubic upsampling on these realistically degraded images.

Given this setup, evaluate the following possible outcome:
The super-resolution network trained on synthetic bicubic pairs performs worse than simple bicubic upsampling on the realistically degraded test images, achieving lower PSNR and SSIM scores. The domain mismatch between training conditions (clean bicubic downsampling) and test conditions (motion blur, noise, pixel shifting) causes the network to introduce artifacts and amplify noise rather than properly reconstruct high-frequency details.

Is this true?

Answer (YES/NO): YES